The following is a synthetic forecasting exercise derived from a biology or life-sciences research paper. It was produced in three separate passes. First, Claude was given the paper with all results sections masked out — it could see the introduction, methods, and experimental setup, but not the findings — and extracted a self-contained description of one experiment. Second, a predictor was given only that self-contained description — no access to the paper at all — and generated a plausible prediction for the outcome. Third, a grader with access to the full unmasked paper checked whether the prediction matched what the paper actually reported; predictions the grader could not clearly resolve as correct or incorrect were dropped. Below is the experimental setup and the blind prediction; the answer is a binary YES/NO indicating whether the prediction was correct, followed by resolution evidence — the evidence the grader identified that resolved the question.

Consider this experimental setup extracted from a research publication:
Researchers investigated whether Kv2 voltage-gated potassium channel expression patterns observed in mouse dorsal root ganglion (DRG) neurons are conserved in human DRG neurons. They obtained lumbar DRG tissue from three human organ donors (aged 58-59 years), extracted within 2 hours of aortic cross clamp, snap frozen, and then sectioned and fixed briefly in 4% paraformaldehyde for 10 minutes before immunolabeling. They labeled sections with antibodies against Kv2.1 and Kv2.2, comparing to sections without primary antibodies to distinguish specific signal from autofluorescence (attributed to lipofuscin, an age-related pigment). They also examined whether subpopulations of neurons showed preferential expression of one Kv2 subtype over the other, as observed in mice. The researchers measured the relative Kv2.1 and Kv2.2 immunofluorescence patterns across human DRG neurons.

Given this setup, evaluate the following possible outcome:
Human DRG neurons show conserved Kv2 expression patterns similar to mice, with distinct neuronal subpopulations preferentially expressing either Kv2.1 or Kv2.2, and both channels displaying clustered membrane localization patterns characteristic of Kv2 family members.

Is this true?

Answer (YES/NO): YES